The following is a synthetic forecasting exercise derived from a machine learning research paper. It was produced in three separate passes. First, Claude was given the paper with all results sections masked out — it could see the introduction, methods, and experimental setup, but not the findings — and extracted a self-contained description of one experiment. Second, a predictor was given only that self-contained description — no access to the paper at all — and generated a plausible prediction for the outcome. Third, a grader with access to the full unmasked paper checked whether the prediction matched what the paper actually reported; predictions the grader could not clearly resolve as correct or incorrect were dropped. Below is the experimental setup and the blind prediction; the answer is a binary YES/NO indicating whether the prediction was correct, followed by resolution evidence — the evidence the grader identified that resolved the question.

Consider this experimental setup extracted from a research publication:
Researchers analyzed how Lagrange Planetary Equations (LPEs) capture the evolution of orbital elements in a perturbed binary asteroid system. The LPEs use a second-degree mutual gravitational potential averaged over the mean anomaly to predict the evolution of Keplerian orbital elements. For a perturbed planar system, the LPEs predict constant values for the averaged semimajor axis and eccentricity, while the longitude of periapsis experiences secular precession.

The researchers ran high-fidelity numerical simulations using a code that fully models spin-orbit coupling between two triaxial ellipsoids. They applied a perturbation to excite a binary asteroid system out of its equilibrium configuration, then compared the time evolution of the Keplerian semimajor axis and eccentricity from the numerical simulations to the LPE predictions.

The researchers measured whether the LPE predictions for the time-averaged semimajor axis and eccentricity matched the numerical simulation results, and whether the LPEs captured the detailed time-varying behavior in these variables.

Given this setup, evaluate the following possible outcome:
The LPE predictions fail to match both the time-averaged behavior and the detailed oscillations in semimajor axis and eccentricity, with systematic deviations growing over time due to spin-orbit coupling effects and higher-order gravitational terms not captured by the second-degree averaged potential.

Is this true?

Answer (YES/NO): NO